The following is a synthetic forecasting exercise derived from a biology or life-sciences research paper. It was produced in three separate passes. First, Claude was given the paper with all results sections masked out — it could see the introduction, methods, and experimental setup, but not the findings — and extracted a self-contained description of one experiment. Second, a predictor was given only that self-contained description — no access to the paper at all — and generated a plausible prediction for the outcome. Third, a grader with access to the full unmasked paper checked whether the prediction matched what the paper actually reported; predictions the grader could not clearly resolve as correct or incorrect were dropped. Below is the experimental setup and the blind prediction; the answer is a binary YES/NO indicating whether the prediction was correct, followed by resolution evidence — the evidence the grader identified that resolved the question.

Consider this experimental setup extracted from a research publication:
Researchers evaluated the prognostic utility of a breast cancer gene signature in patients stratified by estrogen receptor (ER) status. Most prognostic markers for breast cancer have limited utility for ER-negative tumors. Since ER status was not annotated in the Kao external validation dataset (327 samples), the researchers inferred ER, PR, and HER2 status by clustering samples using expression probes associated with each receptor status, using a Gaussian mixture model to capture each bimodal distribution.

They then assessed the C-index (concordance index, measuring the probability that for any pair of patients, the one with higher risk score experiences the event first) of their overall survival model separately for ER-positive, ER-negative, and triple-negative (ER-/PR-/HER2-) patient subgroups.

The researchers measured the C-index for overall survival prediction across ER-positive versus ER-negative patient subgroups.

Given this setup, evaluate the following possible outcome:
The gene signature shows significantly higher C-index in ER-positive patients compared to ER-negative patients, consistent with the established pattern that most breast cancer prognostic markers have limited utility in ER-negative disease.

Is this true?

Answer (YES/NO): NO